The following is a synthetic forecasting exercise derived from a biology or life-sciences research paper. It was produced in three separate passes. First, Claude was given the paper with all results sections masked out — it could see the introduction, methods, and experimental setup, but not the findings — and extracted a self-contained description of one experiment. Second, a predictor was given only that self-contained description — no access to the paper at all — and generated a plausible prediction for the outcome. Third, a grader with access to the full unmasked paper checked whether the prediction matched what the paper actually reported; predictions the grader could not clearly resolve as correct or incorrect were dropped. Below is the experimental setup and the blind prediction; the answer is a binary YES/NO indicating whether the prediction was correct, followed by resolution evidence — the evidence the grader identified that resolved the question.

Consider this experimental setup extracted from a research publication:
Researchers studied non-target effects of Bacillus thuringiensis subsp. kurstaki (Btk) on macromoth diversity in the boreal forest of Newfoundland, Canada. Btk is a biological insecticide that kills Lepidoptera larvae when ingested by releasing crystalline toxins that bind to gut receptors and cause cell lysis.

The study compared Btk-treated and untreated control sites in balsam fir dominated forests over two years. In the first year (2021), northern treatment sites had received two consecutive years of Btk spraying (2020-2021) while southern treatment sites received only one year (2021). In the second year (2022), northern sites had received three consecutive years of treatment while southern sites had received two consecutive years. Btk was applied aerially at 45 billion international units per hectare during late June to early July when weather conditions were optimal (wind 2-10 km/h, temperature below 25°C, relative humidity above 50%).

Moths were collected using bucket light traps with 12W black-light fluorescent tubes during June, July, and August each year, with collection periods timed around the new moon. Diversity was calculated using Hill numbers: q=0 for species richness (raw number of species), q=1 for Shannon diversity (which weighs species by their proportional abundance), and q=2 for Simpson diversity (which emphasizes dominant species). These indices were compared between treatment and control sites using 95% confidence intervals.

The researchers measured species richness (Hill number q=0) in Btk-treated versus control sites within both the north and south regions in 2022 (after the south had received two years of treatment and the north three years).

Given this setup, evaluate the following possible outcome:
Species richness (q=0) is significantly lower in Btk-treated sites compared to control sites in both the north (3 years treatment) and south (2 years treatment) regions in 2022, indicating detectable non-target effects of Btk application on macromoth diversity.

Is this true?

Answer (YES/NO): NO